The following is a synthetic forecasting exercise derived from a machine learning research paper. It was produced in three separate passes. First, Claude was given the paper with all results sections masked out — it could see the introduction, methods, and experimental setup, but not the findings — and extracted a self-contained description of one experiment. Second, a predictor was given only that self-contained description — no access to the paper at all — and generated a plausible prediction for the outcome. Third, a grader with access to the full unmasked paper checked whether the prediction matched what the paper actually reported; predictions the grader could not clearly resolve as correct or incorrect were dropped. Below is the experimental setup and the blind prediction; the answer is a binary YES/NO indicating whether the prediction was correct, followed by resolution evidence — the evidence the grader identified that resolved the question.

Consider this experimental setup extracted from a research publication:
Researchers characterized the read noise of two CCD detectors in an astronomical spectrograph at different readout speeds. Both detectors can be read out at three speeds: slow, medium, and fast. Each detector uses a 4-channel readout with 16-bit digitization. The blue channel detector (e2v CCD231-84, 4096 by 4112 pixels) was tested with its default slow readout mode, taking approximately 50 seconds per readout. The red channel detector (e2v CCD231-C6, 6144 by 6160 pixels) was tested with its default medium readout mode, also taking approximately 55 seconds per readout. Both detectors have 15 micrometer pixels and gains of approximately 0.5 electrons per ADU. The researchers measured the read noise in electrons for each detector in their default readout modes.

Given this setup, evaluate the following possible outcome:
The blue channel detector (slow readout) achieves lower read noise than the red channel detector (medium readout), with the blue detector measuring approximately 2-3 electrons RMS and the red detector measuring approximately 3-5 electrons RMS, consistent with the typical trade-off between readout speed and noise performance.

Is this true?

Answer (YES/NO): NO